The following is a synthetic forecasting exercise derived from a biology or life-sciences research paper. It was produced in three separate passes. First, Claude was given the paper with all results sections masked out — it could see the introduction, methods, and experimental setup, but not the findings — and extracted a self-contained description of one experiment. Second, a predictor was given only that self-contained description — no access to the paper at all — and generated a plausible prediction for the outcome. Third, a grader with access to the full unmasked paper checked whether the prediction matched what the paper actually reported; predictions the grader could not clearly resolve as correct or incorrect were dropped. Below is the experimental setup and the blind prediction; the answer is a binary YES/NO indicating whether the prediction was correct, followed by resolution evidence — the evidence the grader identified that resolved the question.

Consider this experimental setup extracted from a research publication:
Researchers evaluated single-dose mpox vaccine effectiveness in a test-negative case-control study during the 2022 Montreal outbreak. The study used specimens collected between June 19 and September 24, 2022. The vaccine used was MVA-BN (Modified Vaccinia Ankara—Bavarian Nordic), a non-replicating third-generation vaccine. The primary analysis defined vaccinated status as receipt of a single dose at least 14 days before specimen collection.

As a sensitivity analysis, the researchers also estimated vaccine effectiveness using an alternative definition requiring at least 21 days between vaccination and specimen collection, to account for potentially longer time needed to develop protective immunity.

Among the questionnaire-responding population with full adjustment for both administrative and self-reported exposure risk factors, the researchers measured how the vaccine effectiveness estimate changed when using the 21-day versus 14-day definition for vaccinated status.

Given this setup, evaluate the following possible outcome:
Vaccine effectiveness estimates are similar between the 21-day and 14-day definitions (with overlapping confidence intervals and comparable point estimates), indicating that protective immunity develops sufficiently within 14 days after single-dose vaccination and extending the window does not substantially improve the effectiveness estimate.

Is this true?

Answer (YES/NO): NO